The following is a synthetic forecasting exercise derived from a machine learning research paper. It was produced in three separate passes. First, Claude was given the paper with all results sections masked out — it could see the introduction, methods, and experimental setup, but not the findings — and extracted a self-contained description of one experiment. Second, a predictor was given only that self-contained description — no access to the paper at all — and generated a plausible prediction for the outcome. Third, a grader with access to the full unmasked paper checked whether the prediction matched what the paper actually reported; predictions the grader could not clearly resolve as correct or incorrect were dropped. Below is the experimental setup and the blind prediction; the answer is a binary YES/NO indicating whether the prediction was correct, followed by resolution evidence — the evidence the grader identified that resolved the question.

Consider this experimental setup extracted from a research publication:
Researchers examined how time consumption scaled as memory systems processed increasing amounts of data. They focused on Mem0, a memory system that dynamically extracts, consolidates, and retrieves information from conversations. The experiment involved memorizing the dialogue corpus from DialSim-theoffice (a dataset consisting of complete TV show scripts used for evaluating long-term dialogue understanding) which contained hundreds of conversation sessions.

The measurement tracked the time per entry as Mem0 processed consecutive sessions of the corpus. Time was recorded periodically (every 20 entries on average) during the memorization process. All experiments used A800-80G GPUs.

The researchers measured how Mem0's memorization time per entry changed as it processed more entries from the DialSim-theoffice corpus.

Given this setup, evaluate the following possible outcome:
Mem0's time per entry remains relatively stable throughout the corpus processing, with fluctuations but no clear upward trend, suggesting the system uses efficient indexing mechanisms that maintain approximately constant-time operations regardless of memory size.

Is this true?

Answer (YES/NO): NO